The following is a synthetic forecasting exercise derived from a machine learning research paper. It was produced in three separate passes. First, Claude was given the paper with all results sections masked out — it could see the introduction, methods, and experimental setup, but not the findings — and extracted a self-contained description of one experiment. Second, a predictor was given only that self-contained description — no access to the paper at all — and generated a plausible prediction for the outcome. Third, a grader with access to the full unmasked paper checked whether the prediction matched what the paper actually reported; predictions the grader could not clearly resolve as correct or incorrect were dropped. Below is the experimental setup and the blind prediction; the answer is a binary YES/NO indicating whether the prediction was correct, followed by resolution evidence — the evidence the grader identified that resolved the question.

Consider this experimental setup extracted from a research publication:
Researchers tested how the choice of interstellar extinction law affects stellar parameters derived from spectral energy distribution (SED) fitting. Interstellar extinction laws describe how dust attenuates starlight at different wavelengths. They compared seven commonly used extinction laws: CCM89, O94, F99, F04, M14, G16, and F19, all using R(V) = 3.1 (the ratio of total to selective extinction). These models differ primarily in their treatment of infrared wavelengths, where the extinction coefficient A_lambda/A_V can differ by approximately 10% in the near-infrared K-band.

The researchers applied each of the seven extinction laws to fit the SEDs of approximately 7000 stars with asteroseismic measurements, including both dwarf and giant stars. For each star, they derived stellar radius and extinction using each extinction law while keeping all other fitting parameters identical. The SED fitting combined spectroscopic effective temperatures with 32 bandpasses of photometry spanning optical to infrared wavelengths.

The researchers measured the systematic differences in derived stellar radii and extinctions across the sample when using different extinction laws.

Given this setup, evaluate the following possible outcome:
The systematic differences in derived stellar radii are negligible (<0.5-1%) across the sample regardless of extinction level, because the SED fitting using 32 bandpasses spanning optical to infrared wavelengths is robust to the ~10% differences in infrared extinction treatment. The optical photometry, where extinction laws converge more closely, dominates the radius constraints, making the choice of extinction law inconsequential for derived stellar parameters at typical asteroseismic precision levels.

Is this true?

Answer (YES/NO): YES